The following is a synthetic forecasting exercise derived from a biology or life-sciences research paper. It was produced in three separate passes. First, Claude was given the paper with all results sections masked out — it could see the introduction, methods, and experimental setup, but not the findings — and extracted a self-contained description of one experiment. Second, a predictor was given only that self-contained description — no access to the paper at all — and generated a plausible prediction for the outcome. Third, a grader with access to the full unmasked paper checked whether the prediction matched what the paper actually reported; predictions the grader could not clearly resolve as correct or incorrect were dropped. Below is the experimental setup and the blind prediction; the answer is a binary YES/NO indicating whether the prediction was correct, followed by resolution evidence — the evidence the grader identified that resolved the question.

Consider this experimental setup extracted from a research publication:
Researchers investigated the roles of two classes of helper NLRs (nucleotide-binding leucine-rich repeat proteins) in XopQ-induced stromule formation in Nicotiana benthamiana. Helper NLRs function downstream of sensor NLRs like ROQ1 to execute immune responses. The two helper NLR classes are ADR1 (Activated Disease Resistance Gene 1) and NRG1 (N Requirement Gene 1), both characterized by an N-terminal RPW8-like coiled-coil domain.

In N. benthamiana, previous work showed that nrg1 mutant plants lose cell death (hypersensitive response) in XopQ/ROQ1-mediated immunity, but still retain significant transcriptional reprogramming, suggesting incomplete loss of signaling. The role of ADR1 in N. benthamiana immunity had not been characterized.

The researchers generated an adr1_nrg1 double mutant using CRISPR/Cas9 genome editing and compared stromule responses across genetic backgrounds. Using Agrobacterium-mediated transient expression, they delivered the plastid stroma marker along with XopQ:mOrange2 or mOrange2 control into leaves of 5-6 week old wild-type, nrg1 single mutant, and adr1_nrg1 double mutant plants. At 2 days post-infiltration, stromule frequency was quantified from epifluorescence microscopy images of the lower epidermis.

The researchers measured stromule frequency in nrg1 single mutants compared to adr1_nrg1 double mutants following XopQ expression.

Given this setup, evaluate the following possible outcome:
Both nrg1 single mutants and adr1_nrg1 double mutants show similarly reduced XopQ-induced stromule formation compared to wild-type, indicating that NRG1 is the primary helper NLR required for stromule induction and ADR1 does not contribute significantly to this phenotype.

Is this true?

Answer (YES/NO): NO